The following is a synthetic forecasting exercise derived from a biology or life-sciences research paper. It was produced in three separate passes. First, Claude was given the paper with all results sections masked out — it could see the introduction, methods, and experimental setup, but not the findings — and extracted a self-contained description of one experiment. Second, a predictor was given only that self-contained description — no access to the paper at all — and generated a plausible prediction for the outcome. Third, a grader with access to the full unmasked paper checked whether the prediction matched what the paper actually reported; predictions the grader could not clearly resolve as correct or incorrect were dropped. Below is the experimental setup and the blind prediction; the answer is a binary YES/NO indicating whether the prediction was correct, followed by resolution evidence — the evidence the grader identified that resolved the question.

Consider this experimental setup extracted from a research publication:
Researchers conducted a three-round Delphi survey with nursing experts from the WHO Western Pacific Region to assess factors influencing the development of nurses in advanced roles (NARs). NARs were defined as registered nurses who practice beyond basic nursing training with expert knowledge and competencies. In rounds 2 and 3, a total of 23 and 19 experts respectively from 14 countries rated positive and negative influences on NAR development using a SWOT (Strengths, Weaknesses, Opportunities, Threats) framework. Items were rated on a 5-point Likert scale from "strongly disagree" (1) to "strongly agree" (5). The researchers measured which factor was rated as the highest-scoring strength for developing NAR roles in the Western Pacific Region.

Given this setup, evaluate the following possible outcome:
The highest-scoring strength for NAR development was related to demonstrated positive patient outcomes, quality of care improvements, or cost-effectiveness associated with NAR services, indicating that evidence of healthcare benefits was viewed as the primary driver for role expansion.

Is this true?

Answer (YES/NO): NO